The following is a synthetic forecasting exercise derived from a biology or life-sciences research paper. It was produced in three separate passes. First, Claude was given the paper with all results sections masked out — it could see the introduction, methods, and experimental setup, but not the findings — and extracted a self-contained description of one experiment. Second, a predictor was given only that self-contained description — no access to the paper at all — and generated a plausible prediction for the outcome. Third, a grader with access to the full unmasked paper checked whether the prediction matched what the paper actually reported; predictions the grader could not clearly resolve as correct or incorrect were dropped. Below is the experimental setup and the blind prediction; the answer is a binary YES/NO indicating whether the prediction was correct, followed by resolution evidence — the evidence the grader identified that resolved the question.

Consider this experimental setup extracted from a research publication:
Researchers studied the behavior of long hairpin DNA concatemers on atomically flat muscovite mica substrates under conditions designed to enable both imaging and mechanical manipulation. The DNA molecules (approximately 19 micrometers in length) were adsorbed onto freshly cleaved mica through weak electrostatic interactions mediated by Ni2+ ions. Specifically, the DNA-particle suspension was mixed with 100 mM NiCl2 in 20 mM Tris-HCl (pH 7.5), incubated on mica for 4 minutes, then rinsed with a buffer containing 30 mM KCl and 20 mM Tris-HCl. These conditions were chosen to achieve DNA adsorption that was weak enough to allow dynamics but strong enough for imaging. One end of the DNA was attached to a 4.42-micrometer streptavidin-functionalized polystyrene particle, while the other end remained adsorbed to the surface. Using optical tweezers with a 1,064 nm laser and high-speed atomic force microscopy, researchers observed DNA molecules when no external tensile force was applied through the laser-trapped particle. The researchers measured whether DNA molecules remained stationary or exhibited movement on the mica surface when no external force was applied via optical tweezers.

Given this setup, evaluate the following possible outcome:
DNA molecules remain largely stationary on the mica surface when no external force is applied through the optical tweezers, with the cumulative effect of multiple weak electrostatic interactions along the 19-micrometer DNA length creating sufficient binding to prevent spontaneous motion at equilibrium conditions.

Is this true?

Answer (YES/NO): NO